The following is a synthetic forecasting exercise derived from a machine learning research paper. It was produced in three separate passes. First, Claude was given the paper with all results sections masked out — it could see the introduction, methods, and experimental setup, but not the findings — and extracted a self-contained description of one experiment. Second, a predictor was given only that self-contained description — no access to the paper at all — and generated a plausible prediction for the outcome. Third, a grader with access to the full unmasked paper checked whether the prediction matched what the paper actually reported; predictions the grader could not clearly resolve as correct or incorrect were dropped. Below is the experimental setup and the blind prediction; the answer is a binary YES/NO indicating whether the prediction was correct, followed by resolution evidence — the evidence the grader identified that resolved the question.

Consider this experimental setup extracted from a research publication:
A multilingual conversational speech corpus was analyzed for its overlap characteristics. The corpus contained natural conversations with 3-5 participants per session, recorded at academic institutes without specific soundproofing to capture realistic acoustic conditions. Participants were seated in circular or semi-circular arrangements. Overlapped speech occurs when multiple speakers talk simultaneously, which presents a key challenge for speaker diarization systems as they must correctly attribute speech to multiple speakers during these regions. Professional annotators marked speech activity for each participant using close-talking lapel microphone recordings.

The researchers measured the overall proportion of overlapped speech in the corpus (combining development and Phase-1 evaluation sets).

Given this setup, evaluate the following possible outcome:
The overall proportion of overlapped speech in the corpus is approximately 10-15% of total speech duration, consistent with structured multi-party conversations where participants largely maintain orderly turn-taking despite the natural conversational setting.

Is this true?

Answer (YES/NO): NO